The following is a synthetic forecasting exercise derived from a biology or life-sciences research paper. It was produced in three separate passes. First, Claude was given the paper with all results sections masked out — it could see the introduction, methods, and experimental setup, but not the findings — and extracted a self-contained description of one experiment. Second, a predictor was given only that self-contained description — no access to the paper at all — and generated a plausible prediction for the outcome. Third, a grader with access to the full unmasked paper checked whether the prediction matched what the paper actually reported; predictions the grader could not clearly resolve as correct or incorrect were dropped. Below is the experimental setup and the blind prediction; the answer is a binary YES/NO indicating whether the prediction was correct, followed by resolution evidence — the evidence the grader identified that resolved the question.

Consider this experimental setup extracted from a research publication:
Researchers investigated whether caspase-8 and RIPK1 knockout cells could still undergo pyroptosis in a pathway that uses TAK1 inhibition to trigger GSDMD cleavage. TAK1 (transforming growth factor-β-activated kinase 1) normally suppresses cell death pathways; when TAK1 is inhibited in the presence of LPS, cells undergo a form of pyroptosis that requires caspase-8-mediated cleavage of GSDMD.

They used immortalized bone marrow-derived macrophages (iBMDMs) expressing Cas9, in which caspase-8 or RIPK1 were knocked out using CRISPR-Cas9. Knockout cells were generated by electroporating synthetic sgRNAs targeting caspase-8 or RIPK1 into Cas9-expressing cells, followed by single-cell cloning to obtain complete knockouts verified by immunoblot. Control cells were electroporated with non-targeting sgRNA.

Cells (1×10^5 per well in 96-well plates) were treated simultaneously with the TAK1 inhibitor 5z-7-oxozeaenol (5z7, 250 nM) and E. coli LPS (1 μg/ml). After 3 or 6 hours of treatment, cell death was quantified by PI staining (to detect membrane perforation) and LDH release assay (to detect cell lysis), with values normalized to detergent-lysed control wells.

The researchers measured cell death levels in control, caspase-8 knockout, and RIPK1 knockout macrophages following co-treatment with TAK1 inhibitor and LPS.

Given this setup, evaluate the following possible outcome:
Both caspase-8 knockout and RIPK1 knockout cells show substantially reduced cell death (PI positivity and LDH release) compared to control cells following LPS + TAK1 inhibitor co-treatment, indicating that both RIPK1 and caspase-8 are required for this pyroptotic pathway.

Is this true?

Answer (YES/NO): YES